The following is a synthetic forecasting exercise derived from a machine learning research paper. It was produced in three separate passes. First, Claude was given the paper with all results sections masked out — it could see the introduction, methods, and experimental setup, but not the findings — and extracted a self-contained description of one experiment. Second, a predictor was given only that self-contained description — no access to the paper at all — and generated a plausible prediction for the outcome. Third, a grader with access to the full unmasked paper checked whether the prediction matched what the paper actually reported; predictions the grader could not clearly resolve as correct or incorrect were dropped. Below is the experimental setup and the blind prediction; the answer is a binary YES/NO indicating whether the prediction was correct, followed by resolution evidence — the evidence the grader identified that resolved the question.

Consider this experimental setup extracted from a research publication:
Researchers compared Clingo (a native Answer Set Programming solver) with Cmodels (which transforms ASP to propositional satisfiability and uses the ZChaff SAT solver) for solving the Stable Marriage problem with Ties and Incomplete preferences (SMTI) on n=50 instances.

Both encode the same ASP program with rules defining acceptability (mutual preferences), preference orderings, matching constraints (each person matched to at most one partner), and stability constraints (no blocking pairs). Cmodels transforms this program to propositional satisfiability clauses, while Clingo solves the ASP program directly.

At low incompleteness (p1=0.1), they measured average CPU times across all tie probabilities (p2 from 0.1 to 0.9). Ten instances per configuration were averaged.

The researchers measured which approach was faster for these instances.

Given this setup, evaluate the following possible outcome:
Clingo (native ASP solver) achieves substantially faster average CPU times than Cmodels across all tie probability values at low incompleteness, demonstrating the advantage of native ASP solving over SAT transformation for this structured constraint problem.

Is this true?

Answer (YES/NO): YES